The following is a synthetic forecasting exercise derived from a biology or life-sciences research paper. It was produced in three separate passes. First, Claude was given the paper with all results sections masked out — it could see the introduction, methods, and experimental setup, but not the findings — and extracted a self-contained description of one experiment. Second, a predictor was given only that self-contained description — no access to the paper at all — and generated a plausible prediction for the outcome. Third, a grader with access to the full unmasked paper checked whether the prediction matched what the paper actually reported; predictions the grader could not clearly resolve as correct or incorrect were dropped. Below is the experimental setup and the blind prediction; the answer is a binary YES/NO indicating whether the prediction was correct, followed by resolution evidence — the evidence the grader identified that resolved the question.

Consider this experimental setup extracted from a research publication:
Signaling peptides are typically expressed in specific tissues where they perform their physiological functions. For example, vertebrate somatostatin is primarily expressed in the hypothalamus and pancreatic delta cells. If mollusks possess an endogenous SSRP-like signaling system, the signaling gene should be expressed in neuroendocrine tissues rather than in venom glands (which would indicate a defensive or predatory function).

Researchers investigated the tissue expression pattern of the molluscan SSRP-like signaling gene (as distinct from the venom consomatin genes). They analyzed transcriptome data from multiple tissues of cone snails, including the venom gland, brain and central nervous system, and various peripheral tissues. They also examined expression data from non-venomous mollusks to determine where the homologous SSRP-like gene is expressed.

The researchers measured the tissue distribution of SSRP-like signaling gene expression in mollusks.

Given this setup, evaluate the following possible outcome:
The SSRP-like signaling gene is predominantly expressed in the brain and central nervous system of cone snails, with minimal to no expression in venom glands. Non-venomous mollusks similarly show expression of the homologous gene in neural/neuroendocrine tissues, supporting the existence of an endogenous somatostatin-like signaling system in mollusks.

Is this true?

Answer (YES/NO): YES